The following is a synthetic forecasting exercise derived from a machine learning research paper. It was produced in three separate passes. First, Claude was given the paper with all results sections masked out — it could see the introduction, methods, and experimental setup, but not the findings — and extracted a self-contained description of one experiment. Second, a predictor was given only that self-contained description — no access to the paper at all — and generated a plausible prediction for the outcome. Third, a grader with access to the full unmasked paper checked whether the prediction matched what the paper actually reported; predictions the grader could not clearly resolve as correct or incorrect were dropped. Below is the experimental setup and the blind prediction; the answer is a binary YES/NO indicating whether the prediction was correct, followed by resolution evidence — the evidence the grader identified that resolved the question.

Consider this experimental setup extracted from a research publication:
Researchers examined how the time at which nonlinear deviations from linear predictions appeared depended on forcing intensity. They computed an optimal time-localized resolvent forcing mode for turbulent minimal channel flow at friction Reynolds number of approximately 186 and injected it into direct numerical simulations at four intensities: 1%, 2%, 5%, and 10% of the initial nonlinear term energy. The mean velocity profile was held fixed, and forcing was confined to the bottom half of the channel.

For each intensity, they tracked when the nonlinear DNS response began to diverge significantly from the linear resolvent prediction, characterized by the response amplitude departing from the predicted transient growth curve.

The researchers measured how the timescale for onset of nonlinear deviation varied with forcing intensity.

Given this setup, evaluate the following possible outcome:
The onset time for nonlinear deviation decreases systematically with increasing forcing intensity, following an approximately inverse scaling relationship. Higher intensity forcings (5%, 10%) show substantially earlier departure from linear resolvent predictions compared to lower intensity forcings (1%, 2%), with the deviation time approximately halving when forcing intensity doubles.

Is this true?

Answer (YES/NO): NO